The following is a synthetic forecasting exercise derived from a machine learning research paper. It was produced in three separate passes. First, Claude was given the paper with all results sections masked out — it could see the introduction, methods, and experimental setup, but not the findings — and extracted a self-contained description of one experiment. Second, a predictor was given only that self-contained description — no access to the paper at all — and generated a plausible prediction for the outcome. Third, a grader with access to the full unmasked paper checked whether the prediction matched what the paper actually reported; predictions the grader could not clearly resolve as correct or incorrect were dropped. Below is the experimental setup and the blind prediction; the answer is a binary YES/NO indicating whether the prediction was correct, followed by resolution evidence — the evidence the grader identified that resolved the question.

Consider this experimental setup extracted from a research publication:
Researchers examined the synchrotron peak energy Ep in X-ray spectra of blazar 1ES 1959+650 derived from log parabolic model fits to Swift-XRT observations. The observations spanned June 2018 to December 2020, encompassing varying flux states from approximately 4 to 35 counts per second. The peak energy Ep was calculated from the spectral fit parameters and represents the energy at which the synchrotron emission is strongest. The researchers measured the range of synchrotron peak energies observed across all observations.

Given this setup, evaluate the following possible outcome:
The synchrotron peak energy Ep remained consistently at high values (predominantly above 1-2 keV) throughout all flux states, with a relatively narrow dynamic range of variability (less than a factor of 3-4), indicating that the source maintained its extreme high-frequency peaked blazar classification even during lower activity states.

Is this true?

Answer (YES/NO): NO